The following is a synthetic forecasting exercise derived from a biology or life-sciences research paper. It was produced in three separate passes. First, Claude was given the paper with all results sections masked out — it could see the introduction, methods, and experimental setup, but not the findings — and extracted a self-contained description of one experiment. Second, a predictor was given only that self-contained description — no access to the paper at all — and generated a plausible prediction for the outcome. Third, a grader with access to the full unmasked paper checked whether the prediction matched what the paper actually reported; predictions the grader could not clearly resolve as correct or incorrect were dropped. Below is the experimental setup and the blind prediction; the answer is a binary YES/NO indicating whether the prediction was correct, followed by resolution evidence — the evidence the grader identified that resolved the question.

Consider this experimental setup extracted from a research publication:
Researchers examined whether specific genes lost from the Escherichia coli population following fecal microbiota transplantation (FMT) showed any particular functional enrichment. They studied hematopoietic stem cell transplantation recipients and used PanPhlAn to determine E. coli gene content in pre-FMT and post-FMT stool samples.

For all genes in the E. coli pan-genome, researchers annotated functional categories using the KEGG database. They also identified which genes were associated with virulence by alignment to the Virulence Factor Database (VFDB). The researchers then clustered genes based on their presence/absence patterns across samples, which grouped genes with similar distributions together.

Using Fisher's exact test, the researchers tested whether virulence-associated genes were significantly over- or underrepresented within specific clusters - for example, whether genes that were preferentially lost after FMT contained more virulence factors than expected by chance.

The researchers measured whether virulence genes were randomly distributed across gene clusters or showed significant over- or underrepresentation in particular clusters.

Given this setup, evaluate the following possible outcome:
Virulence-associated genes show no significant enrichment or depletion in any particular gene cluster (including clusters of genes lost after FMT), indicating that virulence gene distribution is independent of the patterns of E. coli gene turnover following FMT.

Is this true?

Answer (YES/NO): NO